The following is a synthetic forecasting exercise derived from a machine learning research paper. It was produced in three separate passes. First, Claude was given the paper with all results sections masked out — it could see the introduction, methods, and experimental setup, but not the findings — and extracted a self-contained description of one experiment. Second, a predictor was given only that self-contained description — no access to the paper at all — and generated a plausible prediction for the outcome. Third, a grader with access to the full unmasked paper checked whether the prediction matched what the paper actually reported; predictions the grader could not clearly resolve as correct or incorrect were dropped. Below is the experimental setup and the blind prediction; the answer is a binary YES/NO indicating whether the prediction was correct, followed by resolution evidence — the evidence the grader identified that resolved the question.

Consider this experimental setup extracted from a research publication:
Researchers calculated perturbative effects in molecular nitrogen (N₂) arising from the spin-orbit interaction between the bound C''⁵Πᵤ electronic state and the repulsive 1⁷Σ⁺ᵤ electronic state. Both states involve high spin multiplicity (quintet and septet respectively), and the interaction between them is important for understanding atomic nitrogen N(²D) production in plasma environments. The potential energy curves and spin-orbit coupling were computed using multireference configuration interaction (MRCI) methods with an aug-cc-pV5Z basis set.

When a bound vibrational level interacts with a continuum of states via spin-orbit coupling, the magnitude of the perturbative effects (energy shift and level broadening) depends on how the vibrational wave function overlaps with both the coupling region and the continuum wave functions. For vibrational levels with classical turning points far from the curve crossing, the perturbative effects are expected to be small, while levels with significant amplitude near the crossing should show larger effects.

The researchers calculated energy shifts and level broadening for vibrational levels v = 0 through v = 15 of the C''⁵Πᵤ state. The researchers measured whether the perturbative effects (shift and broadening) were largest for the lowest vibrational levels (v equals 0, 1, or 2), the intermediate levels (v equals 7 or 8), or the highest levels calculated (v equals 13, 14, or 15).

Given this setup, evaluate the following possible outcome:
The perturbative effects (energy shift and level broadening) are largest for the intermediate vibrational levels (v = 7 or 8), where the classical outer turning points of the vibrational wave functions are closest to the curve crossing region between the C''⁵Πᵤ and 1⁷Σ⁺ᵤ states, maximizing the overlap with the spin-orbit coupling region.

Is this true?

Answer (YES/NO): YES